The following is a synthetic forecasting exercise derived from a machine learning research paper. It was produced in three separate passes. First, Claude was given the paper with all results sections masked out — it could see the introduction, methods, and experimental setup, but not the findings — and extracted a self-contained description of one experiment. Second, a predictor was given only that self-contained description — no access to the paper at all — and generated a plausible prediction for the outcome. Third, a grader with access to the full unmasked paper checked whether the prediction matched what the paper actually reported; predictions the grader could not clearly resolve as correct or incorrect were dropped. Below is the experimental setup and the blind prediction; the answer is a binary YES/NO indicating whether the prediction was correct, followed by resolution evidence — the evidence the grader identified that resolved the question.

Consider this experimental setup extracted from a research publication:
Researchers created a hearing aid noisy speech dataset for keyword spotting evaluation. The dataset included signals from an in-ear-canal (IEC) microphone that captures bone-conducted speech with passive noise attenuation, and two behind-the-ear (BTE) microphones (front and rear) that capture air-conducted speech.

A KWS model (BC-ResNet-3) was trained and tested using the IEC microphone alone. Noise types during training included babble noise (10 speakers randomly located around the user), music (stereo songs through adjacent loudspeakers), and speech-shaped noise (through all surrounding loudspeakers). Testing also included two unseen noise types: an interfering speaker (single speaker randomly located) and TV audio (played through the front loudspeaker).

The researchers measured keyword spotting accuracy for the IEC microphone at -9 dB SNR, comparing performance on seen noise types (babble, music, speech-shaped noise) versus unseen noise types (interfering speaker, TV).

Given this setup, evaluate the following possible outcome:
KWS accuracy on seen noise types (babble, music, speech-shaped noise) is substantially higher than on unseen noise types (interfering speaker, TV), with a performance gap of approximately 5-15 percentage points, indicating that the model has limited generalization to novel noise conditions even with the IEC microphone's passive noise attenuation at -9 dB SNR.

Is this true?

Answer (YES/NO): NO